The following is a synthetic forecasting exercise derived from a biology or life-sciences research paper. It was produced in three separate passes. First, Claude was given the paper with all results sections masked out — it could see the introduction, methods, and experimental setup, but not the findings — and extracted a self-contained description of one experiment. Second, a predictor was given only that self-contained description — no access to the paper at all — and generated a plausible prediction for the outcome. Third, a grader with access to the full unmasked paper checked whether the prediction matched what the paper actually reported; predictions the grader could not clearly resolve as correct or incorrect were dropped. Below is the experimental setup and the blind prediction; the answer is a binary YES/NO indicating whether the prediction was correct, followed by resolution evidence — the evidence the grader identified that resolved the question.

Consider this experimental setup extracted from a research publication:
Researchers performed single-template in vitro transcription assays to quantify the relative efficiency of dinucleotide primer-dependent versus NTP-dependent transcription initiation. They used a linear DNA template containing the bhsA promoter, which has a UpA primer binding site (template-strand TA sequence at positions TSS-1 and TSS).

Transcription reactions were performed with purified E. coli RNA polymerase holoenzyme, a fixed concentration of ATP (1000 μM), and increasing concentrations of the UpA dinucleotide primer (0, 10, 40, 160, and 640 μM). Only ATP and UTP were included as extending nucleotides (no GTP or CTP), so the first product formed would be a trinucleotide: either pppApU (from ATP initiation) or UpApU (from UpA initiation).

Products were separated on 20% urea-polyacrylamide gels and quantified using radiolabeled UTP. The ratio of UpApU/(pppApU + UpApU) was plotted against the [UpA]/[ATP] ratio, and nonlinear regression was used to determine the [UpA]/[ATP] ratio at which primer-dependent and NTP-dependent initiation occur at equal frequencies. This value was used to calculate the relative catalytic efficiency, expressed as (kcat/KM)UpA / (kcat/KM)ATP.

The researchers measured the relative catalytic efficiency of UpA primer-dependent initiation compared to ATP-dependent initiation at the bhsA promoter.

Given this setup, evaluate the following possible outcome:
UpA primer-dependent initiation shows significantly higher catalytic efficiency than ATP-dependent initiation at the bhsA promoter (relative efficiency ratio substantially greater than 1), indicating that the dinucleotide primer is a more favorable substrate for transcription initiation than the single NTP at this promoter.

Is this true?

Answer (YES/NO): YES